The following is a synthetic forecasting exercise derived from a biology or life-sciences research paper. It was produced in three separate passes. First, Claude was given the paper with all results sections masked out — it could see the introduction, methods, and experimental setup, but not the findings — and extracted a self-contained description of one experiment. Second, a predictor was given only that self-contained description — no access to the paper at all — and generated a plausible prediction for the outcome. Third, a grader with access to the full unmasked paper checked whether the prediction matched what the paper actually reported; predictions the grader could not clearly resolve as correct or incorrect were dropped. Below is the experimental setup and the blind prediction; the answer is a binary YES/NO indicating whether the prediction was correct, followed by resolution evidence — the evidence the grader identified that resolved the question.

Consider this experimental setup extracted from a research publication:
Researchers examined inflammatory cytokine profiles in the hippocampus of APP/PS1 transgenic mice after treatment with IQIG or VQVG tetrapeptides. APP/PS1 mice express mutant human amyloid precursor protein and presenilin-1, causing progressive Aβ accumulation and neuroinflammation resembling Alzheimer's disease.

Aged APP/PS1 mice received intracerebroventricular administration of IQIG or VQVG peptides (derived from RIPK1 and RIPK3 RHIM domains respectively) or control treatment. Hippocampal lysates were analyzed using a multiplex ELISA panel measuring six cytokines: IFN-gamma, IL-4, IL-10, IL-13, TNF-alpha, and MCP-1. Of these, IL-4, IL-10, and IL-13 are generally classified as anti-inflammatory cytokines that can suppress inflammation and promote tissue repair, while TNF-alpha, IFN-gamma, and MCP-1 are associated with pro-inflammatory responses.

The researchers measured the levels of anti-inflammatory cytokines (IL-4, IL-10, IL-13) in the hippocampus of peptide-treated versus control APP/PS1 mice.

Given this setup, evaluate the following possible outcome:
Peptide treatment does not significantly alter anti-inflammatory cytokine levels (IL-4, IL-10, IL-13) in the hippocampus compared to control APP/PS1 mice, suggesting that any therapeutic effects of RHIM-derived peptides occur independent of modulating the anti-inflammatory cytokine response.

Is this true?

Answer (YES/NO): NO